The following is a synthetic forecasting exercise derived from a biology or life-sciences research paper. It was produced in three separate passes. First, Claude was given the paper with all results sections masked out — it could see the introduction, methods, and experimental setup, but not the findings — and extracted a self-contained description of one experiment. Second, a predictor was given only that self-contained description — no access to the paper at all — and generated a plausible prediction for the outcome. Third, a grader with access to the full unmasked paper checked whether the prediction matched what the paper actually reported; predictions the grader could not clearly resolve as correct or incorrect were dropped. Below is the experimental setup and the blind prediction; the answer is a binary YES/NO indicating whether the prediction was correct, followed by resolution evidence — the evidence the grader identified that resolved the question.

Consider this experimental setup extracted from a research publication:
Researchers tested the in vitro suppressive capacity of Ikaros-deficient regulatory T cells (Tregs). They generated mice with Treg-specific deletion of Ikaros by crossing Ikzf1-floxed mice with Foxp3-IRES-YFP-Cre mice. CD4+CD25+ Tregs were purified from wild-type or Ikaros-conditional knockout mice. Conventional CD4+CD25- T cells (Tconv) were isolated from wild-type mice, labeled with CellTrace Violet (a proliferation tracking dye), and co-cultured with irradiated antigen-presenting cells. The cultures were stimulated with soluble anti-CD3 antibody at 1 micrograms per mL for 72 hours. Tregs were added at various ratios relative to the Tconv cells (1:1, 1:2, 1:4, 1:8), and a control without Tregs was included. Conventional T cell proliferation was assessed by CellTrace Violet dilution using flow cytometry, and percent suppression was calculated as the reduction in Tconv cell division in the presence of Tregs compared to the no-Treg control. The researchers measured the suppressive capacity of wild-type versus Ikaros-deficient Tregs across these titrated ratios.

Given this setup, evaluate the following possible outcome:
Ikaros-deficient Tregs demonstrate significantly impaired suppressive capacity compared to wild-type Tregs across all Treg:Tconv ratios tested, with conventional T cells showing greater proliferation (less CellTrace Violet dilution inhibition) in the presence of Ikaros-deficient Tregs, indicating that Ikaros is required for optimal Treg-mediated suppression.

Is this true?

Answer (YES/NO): NO